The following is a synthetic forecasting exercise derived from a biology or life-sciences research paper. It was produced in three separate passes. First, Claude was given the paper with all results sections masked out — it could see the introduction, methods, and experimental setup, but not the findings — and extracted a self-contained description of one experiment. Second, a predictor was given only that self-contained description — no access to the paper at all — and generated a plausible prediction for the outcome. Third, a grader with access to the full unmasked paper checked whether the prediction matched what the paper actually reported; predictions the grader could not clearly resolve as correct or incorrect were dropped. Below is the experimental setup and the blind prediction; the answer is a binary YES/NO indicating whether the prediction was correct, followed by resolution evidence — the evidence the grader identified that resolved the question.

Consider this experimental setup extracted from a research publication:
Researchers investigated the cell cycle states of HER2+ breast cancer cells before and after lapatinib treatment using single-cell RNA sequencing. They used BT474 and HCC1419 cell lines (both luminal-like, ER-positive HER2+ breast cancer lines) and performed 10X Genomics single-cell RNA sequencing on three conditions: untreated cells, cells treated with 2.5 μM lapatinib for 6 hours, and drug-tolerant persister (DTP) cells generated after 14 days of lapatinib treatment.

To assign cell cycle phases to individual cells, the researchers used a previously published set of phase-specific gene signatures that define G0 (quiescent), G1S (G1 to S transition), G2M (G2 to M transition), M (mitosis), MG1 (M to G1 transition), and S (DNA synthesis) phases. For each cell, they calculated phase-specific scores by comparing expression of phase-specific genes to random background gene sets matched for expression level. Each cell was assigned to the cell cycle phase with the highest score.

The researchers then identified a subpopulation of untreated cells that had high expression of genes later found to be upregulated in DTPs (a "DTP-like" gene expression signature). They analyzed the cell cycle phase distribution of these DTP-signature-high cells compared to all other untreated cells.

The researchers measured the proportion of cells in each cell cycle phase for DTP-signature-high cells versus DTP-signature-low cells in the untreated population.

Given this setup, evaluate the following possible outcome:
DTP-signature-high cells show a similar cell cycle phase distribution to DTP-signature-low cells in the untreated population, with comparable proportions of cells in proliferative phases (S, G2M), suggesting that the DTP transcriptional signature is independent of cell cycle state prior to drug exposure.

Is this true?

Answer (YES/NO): NO